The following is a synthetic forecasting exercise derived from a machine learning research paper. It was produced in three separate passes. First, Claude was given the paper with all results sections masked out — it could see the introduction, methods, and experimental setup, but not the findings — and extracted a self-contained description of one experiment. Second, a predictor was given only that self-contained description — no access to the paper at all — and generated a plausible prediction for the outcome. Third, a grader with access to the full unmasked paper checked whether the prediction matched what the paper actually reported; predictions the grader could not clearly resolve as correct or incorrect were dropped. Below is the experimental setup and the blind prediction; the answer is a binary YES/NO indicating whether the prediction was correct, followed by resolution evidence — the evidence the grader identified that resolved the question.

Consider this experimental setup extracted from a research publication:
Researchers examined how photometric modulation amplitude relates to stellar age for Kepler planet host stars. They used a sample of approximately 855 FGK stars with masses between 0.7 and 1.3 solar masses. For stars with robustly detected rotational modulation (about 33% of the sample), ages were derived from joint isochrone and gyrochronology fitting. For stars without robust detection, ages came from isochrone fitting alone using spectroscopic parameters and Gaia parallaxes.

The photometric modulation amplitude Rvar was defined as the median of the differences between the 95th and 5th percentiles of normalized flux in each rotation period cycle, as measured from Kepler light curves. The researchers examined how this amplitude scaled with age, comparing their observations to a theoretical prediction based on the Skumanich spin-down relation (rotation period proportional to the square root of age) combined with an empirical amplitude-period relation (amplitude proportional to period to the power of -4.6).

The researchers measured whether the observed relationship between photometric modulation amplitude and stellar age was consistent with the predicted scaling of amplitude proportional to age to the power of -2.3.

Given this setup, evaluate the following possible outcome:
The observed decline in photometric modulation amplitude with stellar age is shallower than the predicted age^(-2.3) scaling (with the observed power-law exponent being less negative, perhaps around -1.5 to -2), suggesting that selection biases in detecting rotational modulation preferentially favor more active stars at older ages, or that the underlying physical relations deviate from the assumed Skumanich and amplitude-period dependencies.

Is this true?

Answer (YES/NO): NO